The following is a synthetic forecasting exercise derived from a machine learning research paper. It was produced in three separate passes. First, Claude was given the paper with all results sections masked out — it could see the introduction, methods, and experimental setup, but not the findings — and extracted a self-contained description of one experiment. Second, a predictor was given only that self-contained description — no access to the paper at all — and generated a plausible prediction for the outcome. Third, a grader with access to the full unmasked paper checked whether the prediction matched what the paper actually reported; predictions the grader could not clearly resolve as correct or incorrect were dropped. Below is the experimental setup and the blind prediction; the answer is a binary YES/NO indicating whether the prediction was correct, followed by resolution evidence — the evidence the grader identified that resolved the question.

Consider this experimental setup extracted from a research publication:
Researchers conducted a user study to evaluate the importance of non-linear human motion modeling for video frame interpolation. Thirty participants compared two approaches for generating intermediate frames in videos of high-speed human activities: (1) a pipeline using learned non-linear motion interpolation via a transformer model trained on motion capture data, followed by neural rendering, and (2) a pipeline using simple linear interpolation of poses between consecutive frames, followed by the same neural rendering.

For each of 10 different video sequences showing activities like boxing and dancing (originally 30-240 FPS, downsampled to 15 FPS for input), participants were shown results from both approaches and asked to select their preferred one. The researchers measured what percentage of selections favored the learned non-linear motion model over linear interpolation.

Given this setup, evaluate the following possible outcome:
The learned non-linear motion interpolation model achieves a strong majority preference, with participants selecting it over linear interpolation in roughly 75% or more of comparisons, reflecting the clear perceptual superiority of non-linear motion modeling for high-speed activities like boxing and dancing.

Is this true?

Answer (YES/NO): YES